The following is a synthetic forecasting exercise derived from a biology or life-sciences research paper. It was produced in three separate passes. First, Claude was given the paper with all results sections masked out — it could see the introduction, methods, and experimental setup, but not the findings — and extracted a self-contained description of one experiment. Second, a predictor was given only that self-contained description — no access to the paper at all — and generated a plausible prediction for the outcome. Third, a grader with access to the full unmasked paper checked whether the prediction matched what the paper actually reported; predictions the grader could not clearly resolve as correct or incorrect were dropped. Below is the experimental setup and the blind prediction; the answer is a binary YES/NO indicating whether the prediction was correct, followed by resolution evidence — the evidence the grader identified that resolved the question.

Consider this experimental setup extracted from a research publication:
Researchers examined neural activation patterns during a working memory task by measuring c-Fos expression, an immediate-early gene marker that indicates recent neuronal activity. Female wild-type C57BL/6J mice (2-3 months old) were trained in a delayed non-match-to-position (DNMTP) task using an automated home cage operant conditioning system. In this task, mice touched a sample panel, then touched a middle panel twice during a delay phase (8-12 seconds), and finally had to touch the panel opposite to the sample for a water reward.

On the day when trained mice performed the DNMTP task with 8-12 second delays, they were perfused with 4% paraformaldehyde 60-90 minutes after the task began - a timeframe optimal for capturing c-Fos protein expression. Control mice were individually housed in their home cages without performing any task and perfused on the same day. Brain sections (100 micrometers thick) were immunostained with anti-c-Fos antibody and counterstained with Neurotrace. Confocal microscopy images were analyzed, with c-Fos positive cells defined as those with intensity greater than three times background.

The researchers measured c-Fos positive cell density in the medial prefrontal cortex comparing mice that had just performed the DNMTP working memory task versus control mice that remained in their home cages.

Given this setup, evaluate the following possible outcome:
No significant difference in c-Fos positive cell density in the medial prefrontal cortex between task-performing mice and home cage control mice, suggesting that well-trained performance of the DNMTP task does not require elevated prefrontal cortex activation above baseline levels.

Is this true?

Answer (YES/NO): NO